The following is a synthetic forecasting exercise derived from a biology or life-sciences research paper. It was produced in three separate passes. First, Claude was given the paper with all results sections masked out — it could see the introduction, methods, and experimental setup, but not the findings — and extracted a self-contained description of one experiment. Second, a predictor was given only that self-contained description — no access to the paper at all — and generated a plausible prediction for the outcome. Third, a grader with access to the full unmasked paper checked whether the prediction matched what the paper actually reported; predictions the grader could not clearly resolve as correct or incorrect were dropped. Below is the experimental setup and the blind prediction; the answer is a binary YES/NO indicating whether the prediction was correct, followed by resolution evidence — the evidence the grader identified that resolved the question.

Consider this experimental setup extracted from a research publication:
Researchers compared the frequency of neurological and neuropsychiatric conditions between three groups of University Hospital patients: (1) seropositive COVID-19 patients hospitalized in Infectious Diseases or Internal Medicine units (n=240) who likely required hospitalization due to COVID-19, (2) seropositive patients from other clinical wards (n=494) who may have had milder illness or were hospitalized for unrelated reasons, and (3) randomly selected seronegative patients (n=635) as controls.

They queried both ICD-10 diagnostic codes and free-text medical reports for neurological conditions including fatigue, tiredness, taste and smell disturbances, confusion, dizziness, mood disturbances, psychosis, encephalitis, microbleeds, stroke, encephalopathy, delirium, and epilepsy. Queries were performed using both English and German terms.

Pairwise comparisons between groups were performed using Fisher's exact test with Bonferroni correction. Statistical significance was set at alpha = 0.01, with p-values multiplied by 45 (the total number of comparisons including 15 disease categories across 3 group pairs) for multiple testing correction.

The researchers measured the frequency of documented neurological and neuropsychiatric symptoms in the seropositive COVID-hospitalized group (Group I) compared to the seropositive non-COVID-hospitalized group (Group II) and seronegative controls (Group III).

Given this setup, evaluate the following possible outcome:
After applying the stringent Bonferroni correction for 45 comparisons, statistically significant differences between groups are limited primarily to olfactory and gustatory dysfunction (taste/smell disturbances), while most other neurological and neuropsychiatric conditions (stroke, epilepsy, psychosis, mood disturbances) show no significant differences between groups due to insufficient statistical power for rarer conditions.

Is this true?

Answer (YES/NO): NO